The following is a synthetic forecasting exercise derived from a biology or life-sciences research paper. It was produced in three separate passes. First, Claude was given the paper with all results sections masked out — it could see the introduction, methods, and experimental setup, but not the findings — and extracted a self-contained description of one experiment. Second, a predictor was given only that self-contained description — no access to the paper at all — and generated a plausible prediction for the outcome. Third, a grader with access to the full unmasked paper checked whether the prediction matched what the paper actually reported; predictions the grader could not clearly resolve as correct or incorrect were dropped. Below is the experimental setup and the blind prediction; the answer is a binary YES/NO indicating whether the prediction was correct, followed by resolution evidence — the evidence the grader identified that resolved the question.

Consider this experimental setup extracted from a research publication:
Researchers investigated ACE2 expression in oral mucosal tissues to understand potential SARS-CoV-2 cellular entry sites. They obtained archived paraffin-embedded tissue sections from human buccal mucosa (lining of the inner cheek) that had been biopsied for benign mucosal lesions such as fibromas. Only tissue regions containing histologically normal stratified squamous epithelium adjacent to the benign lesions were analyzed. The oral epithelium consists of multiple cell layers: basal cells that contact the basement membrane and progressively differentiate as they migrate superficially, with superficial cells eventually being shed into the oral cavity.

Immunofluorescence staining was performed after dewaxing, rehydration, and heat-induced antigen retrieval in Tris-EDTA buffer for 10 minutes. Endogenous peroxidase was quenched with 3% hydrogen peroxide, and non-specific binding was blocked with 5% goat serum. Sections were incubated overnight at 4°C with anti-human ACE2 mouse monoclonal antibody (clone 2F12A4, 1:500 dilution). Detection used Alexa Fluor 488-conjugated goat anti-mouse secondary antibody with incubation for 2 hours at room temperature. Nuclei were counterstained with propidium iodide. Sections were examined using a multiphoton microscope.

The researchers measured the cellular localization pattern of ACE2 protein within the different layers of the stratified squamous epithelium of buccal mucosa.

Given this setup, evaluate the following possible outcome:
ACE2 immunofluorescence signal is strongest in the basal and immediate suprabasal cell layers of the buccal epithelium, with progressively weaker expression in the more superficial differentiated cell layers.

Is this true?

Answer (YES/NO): NO